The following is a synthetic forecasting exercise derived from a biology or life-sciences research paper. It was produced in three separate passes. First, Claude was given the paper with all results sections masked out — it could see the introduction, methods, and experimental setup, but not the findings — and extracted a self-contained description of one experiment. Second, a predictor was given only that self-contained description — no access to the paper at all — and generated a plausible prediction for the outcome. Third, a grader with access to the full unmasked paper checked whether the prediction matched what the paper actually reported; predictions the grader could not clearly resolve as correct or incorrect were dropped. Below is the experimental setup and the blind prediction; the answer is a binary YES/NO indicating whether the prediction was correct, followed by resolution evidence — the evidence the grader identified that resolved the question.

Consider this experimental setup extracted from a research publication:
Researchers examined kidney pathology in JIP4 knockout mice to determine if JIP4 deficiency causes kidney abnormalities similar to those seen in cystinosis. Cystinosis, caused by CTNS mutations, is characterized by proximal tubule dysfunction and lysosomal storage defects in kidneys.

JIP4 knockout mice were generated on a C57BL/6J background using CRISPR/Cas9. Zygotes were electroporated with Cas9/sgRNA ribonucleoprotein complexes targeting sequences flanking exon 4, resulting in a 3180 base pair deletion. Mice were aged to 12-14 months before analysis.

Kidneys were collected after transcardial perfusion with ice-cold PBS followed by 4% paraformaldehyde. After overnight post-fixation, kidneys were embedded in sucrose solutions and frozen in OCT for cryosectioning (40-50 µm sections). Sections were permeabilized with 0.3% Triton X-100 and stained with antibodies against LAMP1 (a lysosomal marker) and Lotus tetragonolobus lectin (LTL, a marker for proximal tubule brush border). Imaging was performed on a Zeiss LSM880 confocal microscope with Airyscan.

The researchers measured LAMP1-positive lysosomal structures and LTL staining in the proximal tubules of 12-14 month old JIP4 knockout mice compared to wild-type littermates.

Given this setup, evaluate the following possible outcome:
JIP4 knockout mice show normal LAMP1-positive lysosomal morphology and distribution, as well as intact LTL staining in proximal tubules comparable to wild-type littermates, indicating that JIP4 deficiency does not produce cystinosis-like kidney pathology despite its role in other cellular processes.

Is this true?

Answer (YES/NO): NO